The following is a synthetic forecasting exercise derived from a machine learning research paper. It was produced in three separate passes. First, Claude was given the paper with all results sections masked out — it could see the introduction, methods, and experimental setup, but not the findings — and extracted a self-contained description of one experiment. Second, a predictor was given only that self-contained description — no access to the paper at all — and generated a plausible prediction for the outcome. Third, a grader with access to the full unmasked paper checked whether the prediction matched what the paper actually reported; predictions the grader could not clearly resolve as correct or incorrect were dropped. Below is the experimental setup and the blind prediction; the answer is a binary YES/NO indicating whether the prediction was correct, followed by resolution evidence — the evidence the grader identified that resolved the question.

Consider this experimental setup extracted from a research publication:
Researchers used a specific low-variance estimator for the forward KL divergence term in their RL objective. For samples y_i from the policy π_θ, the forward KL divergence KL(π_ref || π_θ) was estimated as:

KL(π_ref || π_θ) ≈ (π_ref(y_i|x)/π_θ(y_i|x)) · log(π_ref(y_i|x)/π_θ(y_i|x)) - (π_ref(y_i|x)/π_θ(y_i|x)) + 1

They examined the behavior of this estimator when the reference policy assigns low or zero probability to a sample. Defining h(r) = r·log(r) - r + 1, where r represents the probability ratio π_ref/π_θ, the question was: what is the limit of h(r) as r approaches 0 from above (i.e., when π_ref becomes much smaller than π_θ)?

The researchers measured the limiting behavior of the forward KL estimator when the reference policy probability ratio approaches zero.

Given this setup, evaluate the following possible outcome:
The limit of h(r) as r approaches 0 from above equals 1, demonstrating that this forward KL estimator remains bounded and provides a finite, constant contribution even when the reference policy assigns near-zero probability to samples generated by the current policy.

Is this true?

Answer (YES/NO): YES